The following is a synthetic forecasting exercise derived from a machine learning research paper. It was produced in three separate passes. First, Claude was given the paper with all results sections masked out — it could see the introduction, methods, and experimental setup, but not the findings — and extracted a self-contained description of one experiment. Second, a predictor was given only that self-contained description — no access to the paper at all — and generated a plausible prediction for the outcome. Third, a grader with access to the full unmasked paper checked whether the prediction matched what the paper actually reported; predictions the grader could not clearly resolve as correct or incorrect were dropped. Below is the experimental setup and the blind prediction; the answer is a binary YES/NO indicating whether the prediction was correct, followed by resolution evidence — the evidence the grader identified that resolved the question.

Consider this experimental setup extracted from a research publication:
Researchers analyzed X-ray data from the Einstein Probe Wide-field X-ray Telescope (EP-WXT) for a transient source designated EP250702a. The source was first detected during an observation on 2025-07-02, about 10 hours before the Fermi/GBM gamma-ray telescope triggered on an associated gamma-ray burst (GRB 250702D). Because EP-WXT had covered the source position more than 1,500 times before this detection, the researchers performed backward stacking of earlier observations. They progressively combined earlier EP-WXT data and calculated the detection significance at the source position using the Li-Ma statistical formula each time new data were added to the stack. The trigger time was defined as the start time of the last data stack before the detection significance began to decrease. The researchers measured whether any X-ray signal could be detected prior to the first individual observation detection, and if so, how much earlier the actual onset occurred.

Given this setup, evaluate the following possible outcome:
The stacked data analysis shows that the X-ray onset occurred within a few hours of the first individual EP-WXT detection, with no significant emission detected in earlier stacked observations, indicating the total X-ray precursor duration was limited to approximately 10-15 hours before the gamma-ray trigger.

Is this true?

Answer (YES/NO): NO